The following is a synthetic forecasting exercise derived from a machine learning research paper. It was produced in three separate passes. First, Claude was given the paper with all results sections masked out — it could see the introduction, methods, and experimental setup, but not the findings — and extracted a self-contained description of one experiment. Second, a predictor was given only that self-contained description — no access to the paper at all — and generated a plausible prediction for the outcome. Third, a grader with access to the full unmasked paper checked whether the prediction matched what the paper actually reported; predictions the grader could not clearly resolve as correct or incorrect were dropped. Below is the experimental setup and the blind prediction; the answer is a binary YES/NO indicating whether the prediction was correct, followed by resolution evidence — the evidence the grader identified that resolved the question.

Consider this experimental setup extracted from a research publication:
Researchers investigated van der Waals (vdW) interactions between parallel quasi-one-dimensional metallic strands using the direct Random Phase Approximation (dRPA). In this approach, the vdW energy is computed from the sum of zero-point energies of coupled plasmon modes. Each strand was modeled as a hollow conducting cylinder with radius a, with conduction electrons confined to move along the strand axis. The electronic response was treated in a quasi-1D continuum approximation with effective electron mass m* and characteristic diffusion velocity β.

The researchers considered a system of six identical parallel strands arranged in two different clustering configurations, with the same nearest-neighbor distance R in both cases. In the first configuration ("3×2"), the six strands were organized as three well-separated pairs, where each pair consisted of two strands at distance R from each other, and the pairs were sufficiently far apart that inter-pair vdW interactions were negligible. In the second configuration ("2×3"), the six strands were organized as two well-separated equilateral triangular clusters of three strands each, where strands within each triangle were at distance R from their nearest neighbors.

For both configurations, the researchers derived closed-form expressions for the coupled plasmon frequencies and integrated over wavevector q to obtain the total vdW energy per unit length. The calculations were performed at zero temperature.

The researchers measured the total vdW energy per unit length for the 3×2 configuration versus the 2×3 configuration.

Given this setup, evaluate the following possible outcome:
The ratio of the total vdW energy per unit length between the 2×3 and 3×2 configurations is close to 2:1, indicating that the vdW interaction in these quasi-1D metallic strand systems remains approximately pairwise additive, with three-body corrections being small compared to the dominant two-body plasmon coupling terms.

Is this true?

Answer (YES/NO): YES